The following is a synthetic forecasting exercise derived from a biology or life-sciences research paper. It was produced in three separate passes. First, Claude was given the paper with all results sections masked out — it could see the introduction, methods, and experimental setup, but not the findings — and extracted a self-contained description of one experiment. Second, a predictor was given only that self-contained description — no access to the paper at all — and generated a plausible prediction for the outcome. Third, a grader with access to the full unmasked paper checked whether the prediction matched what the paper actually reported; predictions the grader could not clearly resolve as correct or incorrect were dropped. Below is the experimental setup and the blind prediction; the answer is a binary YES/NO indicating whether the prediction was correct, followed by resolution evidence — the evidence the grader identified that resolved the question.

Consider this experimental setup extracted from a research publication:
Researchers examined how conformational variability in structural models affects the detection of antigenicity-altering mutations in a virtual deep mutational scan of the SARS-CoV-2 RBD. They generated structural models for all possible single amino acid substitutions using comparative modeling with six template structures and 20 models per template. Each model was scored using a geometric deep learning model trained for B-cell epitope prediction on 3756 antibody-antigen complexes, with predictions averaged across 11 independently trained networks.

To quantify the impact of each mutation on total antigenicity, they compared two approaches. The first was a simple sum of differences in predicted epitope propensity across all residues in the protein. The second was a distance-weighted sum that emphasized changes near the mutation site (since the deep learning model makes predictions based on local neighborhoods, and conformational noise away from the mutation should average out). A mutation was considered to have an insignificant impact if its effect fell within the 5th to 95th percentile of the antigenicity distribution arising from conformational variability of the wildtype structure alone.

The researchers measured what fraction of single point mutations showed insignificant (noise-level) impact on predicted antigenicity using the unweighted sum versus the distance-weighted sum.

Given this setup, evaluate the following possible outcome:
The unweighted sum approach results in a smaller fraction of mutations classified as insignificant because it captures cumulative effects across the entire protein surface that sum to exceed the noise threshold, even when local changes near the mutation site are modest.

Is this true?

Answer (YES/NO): NO